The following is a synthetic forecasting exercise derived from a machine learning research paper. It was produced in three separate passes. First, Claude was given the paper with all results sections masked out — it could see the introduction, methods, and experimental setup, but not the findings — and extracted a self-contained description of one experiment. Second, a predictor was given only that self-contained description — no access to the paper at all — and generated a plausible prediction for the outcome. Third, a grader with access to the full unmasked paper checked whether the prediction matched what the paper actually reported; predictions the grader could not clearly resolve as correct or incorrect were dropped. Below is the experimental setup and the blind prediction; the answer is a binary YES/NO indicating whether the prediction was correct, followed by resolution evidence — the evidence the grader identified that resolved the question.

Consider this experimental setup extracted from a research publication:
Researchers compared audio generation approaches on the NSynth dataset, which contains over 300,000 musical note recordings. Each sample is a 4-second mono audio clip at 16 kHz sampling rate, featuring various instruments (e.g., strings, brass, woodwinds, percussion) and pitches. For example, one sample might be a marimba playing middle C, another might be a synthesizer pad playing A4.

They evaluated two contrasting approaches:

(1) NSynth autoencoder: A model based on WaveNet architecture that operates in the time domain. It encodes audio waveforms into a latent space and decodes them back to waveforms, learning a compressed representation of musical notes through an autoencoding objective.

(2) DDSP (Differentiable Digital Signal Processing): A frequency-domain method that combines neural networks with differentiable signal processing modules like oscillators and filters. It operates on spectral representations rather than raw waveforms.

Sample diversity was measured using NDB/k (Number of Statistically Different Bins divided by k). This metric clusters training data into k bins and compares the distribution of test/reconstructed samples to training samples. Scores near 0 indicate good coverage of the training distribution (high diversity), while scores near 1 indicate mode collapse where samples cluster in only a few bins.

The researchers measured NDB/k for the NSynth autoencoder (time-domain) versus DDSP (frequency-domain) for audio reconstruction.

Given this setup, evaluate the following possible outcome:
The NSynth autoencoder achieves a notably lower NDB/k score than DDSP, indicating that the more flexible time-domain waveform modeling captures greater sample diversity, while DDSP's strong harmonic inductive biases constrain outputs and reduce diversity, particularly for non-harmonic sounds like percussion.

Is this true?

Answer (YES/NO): NO